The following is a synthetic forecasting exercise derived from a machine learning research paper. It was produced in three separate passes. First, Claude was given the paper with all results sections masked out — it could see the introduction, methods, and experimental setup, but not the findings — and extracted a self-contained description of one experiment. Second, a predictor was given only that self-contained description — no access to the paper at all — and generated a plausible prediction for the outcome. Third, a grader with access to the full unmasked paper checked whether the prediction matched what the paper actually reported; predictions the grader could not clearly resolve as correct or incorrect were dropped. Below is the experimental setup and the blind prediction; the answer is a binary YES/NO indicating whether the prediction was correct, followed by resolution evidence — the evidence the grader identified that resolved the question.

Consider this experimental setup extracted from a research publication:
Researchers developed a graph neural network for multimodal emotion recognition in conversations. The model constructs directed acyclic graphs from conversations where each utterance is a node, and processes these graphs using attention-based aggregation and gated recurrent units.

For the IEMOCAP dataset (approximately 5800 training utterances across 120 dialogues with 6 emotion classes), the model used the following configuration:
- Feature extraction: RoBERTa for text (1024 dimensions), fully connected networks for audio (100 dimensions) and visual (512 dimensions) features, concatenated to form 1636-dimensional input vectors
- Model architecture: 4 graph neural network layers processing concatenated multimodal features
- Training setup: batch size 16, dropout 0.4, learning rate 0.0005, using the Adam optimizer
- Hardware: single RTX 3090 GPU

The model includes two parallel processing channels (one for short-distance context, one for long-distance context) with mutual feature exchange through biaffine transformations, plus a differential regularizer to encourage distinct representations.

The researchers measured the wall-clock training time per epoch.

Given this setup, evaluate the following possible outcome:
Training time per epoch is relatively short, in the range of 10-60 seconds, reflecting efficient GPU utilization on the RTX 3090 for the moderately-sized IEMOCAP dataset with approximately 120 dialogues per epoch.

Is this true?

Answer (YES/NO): YES